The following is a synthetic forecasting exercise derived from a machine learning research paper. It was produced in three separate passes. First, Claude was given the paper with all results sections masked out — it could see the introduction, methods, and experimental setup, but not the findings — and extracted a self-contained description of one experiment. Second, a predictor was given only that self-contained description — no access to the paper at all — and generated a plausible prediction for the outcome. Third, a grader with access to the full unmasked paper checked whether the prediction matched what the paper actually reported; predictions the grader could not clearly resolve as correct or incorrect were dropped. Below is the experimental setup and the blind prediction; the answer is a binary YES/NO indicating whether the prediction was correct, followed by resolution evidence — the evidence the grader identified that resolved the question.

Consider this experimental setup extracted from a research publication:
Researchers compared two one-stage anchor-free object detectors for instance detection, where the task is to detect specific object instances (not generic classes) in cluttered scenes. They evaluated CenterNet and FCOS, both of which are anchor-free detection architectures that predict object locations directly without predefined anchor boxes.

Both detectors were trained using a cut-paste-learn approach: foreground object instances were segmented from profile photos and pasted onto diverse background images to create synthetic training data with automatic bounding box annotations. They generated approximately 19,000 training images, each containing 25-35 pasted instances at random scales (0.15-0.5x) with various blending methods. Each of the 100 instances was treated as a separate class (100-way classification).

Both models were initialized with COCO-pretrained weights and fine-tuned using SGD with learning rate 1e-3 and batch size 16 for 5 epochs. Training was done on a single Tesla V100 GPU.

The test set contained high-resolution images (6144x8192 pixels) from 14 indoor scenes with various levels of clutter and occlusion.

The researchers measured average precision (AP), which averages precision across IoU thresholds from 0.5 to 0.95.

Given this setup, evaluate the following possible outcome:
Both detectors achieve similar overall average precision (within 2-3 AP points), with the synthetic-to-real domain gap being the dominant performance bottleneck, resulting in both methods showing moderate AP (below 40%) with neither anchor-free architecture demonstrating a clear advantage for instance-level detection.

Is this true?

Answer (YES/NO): NO